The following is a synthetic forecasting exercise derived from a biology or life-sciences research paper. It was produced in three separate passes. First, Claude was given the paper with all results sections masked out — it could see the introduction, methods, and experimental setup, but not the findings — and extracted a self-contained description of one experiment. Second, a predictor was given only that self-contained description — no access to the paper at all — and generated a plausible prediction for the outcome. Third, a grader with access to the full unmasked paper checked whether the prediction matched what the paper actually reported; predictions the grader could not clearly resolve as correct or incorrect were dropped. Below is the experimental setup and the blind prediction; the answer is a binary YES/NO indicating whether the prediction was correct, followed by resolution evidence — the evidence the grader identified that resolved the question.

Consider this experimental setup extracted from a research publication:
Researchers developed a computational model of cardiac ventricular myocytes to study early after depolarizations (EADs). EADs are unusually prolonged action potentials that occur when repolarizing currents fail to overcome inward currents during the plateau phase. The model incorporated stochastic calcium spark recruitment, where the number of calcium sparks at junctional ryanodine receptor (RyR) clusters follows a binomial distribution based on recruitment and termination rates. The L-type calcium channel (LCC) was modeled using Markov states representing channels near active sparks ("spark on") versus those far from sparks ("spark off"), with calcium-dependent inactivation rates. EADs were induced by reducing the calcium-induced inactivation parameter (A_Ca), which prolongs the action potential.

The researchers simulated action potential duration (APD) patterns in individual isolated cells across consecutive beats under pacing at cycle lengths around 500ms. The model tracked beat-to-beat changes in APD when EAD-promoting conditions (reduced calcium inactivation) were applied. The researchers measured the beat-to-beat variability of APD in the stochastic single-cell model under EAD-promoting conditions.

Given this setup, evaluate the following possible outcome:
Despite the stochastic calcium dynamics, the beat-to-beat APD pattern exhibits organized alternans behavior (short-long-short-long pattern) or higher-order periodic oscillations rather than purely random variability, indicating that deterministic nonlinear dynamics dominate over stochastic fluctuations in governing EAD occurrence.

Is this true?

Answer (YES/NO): NO